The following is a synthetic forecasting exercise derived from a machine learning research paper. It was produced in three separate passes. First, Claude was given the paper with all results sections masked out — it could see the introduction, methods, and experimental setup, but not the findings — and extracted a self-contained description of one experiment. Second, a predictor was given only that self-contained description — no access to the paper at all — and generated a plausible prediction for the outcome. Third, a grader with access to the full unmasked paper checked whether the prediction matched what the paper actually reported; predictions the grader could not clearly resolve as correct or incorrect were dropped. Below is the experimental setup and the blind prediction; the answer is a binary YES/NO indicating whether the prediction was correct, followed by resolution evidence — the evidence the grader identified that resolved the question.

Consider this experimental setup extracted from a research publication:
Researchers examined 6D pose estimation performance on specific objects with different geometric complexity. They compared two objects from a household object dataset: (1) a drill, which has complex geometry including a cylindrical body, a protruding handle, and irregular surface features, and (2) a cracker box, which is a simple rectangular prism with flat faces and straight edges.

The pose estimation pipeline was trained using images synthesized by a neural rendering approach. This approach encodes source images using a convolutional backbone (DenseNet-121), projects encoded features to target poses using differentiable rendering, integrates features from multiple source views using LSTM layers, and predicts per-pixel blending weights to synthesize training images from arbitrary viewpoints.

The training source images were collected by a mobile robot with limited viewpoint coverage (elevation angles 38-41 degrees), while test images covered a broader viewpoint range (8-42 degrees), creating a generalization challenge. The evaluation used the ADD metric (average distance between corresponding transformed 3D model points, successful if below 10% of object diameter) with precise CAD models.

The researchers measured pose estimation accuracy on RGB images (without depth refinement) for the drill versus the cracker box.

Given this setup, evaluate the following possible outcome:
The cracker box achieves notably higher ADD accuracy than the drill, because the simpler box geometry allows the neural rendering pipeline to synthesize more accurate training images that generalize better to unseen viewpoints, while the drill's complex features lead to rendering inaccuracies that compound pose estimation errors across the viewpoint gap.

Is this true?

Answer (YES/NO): YES